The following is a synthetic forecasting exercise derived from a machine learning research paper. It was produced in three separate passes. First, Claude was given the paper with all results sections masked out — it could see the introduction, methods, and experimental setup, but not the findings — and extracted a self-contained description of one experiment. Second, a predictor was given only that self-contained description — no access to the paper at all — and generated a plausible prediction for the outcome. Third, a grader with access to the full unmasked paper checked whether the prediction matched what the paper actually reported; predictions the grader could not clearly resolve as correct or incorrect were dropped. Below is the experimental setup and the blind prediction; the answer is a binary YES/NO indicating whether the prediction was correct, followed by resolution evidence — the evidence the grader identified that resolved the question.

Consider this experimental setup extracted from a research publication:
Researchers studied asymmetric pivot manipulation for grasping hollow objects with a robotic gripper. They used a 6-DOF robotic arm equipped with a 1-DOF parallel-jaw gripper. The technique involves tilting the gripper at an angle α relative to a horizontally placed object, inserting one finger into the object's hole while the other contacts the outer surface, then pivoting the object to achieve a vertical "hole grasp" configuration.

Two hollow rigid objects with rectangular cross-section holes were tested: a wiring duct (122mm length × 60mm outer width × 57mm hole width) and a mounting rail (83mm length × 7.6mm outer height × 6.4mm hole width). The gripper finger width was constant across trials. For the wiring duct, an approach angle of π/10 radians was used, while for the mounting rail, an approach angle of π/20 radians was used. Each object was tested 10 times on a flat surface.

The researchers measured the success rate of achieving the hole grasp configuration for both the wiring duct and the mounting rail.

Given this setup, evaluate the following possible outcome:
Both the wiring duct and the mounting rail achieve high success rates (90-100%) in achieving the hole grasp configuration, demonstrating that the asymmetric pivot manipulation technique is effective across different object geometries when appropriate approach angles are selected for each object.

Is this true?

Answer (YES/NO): NO